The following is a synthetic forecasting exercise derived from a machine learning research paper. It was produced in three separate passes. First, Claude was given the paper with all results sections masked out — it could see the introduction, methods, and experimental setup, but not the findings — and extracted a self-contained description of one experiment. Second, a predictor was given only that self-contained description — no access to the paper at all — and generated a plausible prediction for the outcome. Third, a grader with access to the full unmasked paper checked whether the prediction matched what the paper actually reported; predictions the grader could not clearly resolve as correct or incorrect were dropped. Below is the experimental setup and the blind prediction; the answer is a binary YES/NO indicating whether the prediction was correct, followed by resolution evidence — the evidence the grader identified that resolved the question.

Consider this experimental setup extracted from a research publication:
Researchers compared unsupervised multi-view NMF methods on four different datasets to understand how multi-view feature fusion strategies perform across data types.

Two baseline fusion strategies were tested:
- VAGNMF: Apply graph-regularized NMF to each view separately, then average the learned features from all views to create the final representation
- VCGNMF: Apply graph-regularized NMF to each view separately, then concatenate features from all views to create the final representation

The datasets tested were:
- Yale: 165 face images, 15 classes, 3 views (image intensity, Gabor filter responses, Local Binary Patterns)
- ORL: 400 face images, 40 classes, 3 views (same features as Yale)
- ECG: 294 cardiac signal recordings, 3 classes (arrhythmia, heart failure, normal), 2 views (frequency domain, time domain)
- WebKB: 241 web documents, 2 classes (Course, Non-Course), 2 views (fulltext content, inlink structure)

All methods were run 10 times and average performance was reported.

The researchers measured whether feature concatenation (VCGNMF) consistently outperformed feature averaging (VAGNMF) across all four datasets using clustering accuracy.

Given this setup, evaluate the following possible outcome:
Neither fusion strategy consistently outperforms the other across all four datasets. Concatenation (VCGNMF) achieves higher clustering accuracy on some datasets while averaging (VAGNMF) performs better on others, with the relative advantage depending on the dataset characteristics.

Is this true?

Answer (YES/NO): NO